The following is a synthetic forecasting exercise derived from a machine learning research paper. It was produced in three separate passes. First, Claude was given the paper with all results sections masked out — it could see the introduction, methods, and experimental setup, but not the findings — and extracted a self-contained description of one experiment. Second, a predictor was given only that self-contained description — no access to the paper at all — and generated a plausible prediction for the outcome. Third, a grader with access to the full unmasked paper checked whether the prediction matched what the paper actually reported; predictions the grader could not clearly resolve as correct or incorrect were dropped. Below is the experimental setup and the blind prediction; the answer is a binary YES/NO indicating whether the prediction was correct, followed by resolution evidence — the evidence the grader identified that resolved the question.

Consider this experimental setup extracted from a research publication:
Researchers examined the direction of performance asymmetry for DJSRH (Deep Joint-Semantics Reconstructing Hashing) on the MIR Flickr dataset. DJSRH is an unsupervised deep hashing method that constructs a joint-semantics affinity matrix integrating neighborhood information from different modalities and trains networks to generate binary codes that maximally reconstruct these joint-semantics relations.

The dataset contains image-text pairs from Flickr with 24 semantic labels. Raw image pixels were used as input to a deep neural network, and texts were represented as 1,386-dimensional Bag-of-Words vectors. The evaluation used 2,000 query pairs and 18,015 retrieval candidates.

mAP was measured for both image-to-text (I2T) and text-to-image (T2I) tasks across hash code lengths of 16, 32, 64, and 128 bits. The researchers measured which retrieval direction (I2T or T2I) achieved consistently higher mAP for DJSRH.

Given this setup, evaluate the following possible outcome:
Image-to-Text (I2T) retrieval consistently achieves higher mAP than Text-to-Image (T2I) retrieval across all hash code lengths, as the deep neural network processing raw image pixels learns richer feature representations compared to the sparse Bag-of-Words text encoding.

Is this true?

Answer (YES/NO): YES